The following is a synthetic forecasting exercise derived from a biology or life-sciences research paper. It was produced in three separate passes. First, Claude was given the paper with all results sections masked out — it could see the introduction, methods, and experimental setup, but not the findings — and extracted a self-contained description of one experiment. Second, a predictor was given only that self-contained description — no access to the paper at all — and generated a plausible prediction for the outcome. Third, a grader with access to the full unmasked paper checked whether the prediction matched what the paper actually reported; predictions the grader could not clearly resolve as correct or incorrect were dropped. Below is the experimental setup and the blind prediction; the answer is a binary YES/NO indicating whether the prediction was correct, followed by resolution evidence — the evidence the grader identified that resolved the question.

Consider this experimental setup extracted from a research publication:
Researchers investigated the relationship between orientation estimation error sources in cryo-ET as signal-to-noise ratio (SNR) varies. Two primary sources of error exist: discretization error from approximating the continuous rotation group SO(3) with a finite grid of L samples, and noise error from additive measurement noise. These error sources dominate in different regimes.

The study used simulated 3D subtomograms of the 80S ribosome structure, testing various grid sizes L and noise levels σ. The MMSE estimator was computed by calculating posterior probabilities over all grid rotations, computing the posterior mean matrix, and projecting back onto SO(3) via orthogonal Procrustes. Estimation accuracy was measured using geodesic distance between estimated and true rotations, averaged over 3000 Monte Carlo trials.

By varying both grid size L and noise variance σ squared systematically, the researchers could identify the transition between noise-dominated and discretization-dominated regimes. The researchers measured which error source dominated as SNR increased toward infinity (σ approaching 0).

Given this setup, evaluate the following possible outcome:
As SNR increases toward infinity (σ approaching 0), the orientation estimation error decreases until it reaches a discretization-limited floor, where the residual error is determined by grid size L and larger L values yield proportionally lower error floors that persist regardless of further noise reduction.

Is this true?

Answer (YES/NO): YES